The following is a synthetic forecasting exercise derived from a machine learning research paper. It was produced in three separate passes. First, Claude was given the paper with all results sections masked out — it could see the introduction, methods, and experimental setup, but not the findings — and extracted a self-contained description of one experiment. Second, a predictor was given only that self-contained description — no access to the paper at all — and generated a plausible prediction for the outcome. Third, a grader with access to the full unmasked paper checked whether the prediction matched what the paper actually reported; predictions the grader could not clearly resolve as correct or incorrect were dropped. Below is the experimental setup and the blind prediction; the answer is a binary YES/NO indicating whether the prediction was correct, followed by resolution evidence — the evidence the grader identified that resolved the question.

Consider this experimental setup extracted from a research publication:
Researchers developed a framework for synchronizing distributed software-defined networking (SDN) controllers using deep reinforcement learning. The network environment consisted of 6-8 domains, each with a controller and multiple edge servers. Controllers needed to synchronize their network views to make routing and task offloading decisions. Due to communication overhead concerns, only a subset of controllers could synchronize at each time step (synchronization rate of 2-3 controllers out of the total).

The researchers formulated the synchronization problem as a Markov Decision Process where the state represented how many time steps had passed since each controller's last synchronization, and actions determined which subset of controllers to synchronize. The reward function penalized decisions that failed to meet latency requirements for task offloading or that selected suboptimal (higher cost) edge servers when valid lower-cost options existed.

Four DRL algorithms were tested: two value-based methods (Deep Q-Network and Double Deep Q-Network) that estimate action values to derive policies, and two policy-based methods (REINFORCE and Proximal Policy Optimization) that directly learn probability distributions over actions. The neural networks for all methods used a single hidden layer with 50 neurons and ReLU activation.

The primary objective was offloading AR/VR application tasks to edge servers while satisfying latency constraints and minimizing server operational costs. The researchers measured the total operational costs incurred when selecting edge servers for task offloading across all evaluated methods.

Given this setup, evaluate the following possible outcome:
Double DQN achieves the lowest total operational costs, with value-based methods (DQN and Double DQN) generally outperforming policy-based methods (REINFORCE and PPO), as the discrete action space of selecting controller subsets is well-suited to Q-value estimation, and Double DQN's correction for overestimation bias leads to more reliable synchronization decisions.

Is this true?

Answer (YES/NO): NO